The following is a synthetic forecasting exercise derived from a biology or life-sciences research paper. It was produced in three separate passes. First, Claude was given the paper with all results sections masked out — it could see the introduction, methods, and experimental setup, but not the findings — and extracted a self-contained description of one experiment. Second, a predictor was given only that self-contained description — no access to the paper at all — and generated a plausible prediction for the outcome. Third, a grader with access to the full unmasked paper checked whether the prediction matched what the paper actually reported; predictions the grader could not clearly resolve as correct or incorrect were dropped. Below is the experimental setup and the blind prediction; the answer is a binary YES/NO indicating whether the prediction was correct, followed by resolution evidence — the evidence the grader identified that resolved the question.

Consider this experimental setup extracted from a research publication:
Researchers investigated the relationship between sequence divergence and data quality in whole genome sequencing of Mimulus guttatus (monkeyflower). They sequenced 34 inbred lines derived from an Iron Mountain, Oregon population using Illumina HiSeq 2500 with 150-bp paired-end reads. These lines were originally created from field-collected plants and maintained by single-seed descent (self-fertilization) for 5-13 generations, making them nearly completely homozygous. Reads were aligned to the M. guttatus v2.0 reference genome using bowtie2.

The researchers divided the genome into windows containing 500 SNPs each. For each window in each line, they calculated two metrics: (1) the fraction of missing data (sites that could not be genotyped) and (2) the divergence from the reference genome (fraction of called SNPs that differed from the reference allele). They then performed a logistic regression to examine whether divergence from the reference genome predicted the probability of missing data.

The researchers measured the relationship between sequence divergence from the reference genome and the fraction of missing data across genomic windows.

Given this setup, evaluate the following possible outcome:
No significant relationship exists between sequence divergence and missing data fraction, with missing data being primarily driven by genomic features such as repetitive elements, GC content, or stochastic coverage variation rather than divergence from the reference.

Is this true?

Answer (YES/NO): NO